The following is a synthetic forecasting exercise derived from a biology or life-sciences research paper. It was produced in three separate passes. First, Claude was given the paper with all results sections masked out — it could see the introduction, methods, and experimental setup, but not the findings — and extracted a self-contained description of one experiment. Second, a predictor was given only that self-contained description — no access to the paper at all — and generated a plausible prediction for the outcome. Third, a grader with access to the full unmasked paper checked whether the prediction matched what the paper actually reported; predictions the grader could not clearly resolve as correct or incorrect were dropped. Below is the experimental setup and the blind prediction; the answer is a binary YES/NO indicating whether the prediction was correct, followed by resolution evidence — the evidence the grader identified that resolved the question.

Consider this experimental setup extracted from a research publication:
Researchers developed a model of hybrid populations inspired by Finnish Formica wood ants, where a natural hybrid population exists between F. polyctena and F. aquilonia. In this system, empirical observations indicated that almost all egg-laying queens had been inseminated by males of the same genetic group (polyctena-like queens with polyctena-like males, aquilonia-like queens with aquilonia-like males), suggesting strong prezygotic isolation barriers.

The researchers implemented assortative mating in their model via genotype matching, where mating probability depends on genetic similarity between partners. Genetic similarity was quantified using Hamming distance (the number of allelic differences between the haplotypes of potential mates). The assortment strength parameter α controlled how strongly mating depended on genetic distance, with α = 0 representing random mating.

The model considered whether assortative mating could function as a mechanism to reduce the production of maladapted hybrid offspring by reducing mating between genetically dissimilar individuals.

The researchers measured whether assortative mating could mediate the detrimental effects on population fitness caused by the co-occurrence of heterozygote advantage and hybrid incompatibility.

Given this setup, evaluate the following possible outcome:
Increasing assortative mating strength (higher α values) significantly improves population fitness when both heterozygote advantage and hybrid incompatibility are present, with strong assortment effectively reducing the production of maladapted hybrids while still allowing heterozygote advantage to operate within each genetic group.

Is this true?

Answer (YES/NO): NO